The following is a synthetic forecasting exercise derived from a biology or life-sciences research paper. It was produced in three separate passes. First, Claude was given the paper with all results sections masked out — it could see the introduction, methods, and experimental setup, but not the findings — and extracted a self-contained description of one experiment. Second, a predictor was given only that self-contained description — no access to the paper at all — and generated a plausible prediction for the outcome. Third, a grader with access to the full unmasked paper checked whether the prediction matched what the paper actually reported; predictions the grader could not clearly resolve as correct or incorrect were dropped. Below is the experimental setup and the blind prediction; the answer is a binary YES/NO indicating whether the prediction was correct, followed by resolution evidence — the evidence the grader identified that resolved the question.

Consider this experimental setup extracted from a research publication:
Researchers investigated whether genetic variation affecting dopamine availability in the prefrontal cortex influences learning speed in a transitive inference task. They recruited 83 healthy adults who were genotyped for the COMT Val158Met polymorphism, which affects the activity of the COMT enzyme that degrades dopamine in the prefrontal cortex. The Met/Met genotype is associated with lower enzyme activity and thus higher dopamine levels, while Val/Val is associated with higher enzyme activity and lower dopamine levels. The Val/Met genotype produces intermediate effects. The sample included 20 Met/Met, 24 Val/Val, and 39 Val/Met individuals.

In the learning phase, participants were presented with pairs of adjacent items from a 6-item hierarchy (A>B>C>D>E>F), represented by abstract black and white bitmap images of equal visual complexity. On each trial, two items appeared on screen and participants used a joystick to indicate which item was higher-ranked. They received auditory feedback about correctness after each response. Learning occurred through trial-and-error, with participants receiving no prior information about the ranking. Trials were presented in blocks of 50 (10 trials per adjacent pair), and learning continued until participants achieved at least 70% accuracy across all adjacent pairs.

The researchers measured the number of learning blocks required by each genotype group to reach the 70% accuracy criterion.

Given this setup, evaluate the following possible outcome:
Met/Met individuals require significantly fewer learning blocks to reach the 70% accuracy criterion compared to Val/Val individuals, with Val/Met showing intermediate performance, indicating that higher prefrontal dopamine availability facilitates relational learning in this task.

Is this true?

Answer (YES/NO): NO